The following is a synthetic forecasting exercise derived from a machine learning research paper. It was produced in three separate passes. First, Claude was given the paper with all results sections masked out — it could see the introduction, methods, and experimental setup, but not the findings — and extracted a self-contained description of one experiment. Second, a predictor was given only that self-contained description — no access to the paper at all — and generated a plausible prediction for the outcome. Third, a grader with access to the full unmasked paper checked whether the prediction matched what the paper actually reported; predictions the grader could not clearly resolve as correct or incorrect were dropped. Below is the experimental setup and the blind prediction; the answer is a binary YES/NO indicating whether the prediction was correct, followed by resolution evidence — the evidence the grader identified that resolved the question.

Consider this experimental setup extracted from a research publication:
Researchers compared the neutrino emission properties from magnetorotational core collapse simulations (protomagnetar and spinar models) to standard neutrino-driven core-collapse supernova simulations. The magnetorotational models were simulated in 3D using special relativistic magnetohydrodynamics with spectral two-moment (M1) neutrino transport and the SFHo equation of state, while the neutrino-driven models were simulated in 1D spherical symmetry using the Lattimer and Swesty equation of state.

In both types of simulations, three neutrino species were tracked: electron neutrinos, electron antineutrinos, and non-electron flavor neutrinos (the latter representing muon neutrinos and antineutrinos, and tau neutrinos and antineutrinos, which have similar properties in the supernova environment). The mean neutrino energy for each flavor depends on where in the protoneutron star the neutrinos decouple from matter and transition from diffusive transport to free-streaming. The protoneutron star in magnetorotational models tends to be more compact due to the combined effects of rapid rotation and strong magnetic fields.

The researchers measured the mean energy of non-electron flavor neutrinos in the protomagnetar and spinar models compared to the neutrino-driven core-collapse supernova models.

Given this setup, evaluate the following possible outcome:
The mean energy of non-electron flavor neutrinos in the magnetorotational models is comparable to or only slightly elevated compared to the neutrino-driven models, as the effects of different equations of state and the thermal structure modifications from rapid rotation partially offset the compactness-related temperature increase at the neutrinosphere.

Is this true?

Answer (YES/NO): NO